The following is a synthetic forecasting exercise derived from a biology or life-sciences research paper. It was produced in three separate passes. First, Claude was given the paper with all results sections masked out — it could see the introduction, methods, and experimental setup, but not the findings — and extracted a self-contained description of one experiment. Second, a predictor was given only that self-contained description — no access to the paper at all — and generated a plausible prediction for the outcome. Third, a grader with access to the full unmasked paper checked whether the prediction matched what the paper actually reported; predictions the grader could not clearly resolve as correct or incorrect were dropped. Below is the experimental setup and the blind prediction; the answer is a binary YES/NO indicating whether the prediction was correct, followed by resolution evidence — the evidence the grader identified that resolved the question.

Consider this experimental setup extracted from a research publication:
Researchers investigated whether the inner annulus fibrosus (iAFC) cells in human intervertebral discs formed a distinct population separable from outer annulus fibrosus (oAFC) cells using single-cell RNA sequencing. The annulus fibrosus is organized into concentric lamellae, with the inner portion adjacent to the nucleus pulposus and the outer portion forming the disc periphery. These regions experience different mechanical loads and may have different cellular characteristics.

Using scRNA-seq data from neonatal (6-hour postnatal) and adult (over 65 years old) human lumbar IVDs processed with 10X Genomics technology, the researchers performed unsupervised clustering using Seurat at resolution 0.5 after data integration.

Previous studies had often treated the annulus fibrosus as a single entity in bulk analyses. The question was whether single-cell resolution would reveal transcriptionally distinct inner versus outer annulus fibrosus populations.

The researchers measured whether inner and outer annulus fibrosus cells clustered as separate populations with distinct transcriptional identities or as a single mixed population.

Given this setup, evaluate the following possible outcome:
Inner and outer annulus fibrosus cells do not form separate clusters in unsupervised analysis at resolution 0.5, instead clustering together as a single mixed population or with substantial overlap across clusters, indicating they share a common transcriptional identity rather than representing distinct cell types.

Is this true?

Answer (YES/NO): NO